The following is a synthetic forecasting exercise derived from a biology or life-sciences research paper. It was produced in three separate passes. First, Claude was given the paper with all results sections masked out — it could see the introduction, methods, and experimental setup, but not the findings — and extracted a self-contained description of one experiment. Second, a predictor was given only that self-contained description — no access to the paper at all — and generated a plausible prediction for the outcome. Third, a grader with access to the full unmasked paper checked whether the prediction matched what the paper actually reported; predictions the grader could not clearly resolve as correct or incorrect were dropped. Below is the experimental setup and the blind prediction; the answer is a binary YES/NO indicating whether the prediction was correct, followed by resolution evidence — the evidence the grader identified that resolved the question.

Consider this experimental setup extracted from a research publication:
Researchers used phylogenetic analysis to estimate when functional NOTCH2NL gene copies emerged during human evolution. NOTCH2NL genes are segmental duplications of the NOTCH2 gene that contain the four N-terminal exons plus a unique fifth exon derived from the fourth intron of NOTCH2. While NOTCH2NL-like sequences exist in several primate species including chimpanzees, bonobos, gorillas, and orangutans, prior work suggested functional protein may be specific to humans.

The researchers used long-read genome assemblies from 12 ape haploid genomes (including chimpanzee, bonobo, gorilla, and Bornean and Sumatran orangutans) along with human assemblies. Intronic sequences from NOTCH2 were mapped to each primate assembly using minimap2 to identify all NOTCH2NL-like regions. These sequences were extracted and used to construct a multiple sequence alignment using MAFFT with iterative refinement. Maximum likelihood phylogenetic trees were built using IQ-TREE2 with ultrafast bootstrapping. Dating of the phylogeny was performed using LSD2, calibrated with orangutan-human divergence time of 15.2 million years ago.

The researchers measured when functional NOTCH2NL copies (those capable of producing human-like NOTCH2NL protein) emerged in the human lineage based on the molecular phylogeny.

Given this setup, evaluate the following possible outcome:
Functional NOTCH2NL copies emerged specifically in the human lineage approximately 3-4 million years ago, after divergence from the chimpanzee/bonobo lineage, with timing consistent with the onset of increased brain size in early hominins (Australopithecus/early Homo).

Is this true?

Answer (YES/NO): NO